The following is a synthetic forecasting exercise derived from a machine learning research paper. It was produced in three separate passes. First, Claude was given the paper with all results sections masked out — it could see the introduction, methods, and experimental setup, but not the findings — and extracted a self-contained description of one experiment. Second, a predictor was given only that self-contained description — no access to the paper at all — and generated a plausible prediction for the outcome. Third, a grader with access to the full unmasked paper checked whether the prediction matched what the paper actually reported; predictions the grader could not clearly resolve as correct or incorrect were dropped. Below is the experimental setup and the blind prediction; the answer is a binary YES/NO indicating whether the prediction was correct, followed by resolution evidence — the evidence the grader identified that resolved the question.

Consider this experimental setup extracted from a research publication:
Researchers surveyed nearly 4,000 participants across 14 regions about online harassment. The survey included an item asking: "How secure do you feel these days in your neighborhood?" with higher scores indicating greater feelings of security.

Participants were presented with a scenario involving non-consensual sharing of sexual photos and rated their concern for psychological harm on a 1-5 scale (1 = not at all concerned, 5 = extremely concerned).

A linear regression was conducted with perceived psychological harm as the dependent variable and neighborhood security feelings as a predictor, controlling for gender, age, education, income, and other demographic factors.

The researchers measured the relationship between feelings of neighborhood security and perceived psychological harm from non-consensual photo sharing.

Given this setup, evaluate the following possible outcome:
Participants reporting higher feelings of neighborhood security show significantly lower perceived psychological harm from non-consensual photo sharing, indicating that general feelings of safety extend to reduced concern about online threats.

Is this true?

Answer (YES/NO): YES